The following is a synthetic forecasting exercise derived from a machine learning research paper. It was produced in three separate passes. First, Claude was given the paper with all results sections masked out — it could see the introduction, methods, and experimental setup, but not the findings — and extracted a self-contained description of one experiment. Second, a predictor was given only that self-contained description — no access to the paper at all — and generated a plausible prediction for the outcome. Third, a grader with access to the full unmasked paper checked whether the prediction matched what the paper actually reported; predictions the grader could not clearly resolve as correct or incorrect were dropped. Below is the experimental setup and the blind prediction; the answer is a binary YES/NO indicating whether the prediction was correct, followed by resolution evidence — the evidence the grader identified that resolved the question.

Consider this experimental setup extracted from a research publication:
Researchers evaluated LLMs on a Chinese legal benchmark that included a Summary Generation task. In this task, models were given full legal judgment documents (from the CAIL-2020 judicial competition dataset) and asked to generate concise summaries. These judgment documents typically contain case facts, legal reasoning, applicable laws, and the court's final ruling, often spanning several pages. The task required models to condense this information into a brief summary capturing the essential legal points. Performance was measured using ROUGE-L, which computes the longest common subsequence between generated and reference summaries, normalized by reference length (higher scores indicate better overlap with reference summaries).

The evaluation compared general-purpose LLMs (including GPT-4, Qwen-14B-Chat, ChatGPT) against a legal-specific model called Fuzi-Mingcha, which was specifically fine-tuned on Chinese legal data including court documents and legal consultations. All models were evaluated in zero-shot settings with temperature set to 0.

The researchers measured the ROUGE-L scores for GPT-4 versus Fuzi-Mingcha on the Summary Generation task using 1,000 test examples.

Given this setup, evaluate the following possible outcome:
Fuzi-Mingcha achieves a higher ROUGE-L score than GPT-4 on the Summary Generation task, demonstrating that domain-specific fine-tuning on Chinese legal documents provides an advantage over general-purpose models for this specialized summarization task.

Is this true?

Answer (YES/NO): YES